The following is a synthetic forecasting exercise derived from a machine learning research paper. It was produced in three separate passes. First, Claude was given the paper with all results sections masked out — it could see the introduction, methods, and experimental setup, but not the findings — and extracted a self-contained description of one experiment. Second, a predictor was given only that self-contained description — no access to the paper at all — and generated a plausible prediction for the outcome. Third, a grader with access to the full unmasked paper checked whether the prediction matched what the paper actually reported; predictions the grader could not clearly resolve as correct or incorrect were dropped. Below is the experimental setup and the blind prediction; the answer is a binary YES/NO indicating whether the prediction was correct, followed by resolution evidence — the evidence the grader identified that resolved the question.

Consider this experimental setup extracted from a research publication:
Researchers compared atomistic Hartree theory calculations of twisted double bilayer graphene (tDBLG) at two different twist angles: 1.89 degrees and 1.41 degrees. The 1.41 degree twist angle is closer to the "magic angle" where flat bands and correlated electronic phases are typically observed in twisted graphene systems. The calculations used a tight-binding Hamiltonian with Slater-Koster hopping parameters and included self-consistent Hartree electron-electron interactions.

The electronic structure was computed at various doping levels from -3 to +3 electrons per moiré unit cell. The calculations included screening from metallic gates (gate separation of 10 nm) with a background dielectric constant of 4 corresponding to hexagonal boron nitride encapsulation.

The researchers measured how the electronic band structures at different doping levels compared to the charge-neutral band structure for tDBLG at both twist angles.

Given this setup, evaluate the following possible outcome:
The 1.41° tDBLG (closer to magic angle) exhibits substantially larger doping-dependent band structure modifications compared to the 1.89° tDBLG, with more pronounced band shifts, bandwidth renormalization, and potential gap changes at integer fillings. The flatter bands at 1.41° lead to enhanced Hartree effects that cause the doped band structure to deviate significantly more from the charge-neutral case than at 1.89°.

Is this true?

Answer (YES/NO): NO